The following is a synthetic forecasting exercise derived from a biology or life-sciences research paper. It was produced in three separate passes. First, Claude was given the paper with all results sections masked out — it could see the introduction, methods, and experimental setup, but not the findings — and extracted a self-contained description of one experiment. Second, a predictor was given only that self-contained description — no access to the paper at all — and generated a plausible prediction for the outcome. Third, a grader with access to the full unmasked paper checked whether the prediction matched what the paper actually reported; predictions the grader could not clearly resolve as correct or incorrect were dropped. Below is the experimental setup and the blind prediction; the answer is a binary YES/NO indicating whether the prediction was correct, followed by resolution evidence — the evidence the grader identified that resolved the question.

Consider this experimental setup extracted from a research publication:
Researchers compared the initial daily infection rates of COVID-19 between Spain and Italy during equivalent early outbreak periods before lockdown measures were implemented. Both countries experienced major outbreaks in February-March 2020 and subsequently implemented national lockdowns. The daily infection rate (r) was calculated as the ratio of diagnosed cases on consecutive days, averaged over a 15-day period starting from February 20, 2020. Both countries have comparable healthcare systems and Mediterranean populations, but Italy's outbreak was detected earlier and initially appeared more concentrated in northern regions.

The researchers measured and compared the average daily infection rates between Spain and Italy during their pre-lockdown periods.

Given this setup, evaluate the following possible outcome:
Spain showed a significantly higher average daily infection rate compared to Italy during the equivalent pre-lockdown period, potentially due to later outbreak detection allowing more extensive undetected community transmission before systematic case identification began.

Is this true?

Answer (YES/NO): NO